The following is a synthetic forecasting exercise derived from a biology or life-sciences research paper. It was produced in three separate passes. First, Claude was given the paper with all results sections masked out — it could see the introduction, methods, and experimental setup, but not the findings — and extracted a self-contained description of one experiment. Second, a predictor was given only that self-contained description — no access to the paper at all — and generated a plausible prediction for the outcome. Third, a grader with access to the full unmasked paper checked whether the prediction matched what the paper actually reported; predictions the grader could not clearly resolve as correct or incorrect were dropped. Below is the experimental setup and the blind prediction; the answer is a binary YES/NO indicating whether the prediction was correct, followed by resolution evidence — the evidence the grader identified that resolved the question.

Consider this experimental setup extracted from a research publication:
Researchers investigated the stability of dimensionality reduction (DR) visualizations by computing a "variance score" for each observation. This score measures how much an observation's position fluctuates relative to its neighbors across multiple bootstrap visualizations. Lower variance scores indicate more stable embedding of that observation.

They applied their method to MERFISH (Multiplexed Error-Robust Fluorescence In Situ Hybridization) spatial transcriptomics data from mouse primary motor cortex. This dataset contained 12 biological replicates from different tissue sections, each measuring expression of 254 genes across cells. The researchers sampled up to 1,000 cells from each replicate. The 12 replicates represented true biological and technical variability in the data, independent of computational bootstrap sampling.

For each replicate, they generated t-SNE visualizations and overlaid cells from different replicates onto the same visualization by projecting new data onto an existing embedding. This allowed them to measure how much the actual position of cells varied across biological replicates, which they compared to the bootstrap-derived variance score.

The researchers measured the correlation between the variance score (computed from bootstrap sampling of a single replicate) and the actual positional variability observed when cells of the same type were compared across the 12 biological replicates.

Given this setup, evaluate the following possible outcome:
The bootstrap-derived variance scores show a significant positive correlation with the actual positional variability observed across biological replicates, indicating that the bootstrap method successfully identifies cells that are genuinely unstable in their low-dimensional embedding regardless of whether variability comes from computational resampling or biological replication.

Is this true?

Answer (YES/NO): YES